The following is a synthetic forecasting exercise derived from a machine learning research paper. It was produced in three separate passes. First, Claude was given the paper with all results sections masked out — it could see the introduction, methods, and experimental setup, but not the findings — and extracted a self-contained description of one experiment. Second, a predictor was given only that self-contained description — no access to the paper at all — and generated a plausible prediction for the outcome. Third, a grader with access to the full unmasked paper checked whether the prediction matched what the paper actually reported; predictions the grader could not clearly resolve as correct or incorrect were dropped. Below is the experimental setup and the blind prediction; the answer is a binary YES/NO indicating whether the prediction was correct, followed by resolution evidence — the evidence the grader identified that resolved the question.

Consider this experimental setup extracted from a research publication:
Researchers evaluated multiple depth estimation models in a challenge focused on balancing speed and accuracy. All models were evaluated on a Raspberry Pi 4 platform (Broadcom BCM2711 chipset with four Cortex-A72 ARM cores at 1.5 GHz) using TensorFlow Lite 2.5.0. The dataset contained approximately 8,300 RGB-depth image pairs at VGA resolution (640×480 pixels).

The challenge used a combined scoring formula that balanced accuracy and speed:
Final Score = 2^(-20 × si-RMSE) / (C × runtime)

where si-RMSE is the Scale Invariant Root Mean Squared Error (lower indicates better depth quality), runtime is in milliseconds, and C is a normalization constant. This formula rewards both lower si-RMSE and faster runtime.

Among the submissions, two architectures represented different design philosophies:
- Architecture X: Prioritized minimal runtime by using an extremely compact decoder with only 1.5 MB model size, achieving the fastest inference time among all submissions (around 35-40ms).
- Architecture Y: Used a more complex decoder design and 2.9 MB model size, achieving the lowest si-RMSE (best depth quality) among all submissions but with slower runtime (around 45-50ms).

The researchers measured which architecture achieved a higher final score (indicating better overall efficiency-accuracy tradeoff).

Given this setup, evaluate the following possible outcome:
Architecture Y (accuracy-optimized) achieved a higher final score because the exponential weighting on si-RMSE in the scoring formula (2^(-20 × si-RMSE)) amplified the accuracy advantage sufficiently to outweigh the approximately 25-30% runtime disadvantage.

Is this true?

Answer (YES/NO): YES